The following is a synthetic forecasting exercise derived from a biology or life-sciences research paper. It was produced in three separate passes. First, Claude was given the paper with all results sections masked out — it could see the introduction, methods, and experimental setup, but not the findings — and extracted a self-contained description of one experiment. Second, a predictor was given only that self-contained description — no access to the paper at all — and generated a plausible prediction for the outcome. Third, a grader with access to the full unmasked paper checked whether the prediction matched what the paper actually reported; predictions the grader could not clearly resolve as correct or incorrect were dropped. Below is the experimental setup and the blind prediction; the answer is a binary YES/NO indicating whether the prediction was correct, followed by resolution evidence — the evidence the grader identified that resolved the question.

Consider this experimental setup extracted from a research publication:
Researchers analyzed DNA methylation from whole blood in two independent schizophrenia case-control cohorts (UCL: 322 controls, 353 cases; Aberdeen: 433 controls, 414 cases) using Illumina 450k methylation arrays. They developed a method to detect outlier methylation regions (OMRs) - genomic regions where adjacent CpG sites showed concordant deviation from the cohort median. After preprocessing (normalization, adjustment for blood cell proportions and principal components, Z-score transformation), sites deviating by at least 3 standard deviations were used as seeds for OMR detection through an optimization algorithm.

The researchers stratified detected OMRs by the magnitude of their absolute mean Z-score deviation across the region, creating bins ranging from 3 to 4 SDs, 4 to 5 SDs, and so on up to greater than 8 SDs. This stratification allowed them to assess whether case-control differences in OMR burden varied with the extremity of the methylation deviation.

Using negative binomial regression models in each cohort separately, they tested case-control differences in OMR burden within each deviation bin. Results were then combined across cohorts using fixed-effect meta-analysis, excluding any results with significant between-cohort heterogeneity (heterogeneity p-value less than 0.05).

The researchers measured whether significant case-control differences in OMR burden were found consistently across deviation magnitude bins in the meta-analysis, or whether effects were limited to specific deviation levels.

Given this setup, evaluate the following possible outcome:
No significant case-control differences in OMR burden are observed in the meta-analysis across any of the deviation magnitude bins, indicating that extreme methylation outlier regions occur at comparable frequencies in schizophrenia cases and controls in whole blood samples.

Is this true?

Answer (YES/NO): NO